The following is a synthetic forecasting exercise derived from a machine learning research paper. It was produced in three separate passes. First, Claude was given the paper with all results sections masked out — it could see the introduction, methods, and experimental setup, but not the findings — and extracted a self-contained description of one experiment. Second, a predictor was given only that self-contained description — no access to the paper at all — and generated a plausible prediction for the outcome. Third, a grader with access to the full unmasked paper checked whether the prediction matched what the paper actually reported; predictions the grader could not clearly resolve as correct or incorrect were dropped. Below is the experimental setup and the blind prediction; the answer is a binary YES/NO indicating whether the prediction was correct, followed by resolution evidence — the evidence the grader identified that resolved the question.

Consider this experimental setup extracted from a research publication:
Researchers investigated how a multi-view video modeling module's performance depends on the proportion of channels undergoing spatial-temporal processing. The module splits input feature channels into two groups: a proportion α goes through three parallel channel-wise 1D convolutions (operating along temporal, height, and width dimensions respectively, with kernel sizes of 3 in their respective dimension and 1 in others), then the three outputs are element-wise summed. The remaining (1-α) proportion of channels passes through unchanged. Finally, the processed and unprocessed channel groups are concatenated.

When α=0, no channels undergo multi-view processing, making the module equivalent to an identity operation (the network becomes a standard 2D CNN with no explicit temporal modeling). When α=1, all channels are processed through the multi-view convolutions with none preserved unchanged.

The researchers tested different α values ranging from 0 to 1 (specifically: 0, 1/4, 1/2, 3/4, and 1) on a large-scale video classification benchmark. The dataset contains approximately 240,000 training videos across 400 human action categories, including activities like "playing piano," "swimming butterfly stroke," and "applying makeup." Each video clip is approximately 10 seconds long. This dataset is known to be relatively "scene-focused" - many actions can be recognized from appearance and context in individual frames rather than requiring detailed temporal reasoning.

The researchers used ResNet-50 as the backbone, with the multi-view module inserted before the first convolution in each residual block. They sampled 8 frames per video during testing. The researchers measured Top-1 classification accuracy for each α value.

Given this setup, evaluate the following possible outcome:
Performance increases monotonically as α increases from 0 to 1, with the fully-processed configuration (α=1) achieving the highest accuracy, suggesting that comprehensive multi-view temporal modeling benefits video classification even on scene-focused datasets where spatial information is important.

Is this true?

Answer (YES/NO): NO